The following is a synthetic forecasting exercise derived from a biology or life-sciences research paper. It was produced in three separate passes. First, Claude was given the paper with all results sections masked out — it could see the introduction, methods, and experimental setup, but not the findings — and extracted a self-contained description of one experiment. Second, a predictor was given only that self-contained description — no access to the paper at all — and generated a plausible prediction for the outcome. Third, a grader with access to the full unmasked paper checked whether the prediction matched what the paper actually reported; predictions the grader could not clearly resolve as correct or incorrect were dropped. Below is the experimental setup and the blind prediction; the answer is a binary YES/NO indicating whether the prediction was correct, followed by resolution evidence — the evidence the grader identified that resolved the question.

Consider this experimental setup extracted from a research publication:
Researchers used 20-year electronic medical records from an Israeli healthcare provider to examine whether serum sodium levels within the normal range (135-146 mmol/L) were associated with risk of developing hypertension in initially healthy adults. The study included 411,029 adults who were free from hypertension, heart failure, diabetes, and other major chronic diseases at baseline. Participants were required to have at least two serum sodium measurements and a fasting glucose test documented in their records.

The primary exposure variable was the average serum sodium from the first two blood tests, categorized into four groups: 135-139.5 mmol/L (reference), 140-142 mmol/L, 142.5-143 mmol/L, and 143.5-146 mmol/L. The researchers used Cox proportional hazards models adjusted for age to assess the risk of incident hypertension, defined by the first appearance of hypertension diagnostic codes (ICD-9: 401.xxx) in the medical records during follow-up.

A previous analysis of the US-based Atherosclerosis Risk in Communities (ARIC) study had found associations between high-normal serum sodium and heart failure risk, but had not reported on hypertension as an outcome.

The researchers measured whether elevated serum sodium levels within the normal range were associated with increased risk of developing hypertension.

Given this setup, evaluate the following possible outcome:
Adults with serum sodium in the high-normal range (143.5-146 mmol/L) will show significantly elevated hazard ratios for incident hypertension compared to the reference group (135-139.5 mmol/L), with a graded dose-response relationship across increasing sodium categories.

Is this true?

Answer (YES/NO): YES